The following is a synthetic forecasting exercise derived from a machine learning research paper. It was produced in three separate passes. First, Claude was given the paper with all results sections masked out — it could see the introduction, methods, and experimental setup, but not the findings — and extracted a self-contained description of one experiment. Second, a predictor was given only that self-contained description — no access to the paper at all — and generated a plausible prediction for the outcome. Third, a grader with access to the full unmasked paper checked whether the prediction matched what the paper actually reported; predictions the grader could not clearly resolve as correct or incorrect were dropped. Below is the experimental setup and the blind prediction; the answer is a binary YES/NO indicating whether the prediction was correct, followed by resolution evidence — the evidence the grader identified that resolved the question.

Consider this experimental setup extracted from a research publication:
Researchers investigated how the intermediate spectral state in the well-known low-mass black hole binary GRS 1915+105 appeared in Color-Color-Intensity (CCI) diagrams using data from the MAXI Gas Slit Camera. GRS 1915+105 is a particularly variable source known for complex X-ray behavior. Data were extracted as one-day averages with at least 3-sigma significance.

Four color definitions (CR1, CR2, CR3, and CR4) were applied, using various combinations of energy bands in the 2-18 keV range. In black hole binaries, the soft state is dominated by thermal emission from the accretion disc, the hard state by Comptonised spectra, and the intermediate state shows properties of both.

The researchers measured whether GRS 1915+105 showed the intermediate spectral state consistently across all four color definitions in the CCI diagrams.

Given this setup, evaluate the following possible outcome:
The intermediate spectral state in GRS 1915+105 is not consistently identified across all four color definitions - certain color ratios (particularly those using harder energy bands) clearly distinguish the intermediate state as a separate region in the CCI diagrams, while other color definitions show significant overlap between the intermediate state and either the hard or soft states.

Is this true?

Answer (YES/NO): NO